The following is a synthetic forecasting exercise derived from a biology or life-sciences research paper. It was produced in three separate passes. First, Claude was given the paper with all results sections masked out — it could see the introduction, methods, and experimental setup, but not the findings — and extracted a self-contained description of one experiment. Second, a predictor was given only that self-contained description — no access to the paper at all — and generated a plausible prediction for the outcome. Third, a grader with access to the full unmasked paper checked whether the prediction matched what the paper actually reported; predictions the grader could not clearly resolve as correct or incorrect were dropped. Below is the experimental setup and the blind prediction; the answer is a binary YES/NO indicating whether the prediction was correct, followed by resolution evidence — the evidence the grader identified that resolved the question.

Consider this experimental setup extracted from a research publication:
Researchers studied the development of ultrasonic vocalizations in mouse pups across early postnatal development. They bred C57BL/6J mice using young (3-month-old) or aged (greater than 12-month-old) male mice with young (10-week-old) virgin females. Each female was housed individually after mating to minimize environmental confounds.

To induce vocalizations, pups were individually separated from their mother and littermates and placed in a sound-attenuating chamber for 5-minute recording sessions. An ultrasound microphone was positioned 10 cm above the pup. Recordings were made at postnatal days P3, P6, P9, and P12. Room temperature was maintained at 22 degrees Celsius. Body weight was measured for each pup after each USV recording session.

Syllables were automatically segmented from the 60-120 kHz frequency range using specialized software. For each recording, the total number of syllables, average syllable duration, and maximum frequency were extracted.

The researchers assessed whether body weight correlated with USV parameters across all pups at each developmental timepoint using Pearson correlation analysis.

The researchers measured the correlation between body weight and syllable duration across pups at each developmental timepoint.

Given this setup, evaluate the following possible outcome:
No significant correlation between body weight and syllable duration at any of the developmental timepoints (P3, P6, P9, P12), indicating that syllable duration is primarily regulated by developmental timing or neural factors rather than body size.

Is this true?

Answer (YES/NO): NO